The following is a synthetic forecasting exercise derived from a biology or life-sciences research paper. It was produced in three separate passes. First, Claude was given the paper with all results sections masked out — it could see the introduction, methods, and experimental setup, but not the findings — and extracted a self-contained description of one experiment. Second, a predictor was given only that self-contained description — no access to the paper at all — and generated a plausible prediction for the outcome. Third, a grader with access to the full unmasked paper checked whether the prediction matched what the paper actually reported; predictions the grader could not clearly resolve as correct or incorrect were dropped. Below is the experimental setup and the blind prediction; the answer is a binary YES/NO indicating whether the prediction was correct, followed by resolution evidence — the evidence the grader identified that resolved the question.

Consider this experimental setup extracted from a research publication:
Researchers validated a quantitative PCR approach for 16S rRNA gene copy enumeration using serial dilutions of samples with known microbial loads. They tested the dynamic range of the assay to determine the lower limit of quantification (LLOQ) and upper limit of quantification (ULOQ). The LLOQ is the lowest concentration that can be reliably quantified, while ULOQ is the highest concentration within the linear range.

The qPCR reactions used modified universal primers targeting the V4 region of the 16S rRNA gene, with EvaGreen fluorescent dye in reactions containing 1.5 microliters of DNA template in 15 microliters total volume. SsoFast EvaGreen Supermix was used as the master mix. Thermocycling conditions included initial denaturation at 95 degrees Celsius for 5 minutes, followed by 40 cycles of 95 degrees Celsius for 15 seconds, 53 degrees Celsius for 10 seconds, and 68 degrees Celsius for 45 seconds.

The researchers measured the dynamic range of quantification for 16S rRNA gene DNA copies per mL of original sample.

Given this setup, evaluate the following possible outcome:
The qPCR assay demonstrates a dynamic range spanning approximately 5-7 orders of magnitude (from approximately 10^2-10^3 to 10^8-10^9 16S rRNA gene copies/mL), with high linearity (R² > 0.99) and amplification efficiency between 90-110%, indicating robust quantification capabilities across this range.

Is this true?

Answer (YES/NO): NO